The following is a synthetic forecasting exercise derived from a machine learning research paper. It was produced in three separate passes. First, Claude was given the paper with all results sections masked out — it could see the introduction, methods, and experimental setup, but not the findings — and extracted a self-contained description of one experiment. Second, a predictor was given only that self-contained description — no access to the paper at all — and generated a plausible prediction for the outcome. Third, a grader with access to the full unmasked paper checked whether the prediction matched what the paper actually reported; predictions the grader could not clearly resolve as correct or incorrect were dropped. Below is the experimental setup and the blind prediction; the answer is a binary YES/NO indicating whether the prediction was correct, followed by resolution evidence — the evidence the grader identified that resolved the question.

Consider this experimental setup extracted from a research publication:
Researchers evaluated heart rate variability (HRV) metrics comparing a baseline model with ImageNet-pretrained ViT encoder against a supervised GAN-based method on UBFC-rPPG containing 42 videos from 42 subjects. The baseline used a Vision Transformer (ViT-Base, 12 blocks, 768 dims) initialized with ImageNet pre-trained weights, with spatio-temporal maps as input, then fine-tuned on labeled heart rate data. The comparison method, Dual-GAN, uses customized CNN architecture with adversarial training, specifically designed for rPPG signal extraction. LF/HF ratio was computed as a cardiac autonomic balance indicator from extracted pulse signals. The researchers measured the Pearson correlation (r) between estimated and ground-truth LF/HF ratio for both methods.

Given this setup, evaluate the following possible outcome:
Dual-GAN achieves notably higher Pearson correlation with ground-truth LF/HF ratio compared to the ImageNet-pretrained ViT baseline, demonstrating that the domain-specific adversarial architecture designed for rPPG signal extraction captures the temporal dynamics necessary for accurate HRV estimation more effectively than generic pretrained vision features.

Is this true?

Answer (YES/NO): YES